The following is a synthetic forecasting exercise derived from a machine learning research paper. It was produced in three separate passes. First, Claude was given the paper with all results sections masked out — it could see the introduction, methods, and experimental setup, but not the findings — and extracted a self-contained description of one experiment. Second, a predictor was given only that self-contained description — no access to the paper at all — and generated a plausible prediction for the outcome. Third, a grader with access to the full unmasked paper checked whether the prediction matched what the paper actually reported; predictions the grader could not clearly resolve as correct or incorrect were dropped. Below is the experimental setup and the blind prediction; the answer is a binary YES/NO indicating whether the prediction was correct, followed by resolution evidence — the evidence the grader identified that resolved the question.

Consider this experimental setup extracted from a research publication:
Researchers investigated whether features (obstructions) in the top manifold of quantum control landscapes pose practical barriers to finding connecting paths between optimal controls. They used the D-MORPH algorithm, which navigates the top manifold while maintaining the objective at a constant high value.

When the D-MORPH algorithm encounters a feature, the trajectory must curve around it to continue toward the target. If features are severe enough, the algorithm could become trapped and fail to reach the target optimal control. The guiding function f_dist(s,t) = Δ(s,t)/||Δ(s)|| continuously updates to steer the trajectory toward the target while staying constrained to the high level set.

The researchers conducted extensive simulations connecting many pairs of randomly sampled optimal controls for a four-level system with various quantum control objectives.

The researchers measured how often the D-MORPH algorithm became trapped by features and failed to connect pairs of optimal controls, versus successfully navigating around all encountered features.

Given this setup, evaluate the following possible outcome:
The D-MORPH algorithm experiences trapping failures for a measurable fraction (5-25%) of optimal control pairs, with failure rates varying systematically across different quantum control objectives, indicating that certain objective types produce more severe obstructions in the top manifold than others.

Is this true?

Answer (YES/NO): NO